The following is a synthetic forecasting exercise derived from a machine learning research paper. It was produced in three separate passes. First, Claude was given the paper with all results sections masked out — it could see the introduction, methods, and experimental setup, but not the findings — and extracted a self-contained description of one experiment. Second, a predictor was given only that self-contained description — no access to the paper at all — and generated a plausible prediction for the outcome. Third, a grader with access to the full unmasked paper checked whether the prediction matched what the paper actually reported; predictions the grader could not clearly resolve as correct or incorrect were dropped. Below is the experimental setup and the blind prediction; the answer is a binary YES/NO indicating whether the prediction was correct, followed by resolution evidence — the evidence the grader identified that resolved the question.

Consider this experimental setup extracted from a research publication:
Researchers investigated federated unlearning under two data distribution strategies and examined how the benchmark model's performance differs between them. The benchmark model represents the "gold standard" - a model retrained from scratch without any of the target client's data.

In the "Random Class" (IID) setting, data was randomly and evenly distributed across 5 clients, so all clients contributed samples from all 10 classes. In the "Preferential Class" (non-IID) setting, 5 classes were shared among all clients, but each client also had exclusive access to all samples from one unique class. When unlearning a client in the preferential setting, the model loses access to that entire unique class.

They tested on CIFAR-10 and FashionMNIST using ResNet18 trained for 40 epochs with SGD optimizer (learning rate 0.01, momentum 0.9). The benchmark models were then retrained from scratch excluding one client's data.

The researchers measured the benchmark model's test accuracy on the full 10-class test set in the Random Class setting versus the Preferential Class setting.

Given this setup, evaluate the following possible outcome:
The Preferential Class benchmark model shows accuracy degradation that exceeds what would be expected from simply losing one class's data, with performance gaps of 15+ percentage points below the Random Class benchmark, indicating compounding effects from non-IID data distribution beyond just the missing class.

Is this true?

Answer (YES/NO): NO